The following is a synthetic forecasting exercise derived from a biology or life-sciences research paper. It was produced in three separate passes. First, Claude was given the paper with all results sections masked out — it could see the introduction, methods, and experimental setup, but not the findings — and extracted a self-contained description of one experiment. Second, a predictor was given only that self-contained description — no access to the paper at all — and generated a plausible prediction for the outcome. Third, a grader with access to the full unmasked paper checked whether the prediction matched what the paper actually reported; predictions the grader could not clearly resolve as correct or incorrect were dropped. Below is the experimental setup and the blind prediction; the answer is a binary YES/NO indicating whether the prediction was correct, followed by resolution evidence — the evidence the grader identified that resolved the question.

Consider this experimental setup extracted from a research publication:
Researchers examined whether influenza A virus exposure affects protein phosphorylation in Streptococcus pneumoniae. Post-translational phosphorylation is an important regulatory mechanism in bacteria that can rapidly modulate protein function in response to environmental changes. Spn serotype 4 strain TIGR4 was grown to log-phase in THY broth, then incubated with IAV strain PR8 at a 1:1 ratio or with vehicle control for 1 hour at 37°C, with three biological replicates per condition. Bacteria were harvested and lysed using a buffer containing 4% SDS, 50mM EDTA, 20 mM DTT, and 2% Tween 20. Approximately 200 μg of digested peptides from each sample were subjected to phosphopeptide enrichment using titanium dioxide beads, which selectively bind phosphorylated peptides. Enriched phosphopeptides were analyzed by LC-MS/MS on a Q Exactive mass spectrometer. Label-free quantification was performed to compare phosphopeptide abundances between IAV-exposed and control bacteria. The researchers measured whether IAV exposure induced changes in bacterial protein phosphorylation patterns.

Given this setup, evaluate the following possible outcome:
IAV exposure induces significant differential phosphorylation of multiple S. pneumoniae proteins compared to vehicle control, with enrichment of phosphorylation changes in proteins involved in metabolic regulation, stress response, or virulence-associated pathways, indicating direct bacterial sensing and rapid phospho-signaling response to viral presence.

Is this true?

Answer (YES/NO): YES